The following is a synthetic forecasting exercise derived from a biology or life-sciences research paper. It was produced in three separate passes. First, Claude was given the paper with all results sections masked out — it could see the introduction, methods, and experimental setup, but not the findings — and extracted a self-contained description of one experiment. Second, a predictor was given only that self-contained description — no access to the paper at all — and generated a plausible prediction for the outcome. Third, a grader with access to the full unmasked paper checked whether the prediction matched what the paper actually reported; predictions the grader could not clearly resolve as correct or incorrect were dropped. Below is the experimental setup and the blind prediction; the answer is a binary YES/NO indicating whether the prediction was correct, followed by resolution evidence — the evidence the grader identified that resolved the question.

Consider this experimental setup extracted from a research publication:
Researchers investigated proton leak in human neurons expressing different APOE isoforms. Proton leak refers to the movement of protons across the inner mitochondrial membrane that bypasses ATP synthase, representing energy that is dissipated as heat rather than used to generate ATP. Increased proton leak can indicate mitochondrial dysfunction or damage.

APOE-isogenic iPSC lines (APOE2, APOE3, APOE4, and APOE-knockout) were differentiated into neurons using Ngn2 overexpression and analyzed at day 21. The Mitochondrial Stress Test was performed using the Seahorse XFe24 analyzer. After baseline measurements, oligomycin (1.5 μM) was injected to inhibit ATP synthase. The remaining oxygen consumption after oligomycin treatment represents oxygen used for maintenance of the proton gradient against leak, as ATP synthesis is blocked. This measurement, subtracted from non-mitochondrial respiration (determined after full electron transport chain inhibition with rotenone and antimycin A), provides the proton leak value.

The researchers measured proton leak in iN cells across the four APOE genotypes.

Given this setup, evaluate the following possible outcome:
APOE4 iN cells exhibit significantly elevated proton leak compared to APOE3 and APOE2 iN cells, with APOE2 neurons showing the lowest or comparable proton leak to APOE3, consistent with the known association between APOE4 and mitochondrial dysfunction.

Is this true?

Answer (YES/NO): NO